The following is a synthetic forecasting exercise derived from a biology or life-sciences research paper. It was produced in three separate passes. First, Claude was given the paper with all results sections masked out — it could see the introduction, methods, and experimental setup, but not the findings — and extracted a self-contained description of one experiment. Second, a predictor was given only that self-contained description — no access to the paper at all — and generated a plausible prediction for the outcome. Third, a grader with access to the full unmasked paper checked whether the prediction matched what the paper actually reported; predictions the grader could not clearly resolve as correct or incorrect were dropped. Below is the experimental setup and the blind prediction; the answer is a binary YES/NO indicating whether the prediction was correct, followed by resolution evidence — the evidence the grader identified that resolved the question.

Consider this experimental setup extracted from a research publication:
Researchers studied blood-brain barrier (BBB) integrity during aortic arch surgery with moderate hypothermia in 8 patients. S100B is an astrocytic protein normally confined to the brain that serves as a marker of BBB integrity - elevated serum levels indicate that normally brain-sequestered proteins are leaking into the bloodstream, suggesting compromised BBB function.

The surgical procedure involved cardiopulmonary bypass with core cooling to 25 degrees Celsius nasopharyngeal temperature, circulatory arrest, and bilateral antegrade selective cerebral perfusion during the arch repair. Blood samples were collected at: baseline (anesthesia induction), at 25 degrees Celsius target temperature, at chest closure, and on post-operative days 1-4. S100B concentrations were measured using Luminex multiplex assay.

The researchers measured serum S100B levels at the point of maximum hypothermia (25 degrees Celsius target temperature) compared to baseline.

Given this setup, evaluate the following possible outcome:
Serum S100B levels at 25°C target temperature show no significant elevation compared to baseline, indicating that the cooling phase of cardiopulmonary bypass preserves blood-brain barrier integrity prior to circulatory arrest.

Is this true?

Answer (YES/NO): NO